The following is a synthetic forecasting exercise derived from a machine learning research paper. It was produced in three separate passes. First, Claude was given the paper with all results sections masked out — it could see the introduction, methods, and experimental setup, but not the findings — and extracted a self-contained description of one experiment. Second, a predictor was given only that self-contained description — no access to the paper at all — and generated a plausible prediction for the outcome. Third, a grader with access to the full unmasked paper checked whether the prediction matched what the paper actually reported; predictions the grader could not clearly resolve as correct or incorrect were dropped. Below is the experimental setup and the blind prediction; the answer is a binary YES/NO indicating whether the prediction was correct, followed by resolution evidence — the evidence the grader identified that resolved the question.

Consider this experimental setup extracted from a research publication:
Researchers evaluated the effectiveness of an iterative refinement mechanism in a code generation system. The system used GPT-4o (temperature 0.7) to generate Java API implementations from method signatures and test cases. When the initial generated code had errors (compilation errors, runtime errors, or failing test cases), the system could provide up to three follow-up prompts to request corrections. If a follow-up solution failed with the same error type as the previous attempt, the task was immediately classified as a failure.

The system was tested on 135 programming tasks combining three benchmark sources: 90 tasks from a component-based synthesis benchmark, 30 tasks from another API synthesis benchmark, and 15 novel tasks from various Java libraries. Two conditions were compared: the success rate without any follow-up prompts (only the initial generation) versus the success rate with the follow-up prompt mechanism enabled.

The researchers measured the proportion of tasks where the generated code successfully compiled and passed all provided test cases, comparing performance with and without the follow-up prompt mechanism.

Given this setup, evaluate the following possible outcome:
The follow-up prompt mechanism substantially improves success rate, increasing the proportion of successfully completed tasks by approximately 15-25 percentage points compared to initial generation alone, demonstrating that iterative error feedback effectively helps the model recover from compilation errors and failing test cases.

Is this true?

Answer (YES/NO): NO